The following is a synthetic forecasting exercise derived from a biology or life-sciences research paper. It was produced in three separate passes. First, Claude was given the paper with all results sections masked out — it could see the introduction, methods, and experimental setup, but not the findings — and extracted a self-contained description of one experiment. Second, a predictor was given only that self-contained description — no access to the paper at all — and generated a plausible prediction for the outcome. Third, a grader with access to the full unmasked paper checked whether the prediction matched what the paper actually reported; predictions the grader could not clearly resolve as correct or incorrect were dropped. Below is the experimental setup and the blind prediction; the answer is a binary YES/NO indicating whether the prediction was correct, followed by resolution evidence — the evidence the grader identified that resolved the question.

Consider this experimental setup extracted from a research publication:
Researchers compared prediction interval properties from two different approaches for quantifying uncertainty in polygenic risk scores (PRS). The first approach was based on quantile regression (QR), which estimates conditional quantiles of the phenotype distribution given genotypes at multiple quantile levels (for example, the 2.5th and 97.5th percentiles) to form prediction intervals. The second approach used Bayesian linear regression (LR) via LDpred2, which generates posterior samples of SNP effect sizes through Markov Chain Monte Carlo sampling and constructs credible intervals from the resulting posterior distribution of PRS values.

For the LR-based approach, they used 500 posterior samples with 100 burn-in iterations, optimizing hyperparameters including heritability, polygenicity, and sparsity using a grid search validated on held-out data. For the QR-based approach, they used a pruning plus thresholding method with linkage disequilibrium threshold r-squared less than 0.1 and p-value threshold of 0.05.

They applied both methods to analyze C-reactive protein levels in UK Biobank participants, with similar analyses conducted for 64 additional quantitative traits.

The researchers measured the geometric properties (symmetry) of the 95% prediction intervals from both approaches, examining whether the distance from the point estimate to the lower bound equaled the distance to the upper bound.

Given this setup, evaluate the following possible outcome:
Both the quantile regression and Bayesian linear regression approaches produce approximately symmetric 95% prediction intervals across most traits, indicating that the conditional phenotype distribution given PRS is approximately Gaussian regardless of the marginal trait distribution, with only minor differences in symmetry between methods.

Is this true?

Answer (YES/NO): NO